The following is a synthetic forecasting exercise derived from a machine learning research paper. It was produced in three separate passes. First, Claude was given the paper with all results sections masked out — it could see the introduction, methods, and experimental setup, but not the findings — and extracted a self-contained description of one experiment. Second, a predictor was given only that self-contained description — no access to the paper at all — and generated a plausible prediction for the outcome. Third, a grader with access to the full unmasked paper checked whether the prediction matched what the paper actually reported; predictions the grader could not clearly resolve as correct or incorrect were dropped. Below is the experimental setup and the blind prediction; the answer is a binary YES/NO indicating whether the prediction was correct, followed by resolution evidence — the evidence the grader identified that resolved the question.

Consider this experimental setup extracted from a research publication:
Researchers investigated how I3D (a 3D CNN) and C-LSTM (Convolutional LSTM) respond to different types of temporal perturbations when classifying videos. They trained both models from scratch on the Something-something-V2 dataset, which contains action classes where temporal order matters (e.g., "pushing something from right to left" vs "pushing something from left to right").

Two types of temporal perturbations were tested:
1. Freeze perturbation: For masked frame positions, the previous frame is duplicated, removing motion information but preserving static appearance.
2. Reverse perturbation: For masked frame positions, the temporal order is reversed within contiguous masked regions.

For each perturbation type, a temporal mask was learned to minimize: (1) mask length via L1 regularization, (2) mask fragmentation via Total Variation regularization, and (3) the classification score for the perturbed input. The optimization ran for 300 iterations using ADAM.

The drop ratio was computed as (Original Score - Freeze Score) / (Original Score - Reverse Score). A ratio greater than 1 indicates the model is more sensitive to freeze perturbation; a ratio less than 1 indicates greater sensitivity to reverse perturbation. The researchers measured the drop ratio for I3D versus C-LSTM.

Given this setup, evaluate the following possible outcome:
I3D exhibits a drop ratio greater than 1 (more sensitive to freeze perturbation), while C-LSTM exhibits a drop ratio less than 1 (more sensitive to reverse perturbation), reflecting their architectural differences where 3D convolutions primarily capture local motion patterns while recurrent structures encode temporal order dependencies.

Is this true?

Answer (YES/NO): NO